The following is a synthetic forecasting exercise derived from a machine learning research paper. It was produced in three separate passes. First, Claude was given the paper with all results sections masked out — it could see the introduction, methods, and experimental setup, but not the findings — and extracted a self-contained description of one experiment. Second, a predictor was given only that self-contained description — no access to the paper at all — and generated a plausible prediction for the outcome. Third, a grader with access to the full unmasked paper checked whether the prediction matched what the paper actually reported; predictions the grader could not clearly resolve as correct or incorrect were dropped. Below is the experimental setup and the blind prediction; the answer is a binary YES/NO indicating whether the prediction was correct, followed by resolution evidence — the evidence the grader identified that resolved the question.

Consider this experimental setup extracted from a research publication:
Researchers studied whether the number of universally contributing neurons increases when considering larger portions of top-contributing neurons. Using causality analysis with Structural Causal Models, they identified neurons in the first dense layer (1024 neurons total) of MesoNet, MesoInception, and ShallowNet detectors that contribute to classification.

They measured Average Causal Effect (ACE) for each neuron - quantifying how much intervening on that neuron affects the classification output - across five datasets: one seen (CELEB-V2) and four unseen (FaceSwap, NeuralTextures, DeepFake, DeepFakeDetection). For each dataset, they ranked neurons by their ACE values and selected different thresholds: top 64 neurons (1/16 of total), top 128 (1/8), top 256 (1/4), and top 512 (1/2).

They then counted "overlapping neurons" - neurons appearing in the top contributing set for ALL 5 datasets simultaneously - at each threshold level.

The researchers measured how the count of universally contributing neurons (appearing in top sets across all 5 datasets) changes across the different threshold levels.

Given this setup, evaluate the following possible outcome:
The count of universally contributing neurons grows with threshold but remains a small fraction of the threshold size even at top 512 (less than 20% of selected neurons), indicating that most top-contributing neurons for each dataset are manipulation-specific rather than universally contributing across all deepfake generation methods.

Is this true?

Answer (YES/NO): NO